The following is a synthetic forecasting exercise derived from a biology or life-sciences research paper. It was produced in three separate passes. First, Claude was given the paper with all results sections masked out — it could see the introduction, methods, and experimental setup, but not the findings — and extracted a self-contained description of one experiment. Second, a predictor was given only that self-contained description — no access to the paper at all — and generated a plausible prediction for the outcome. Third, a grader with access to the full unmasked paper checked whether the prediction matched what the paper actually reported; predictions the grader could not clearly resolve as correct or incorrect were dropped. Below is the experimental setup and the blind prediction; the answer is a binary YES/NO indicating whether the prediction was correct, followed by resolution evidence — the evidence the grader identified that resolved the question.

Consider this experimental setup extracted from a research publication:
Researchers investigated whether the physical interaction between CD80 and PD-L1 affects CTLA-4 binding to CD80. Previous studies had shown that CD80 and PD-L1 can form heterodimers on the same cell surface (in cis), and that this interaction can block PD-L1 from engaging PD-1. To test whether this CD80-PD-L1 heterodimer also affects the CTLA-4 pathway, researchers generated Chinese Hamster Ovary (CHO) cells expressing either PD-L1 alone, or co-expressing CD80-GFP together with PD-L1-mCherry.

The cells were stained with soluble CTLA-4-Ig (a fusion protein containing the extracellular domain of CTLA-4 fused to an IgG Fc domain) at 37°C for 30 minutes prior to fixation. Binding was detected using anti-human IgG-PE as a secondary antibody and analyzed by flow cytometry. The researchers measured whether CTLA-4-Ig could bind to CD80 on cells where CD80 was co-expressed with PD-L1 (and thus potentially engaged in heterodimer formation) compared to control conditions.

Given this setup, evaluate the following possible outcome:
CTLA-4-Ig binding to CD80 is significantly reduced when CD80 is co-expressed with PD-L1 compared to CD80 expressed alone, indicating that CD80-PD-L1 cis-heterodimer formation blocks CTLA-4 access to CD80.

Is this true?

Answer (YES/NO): NO